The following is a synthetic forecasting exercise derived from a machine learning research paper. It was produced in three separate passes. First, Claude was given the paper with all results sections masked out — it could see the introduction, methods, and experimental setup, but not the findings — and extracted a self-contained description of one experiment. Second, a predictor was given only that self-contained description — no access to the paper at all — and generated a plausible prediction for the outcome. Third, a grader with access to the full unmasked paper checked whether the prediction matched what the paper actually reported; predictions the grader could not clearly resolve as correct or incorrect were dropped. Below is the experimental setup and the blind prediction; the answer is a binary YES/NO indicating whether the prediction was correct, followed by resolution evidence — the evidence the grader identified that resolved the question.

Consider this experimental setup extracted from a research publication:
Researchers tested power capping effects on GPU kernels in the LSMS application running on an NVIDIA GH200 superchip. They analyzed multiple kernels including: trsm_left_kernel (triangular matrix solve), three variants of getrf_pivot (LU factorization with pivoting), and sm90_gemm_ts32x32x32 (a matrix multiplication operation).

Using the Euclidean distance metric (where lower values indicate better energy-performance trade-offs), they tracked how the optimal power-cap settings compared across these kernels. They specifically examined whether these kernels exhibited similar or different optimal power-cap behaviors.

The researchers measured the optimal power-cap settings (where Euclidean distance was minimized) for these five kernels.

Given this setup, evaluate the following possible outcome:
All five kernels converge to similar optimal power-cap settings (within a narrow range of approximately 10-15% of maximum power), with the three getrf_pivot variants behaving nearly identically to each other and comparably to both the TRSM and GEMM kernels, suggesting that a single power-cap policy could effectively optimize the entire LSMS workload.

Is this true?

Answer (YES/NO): NO